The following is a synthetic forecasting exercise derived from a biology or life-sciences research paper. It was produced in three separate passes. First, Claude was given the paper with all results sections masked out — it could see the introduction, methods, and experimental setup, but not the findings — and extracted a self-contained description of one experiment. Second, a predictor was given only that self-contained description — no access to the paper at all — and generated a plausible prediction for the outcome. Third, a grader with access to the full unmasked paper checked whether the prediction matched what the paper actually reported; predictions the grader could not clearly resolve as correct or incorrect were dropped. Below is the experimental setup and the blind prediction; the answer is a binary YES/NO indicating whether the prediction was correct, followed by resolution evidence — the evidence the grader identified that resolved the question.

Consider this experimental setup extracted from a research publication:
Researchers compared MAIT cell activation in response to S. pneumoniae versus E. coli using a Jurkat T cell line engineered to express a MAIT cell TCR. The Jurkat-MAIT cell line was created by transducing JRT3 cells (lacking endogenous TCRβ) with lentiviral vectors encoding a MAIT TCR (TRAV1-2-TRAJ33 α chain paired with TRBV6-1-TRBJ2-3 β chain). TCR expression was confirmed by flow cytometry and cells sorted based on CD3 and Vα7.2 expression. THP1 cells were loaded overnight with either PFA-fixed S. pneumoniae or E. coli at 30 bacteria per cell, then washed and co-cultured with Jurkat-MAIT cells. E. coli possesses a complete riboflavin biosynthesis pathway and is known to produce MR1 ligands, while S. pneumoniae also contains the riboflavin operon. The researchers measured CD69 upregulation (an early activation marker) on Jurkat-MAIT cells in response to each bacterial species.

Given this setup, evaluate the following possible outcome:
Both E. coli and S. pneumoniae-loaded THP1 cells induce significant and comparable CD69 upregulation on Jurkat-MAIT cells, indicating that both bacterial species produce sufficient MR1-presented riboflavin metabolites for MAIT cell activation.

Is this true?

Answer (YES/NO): NO